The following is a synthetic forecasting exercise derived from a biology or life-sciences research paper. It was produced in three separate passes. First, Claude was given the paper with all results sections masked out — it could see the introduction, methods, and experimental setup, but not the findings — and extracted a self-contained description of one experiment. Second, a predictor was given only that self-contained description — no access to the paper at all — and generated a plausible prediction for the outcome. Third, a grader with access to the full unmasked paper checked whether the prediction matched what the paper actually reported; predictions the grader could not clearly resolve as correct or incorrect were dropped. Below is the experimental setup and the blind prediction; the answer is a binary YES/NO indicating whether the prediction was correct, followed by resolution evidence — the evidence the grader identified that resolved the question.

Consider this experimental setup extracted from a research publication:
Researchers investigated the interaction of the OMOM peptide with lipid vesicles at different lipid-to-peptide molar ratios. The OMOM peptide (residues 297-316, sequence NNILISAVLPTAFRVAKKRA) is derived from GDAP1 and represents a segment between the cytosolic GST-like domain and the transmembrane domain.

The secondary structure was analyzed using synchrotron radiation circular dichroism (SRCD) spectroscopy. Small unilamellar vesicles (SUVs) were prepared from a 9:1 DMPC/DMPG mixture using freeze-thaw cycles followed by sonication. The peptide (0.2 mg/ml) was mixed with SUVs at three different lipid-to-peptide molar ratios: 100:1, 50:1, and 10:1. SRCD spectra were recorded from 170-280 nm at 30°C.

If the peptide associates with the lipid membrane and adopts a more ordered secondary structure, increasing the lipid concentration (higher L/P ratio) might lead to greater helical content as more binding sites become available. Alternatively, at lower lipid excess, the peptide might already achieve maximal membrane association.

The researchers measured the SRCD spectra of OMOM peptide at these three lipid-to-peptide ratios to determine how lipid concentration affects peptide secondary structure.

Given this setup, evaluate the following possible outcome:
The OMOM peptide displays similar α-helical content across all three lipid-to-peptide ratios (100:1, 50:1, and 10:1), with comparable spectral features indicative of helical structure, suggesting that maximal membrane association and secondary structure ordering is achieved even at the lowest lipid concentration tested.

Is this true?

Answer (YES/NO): NO